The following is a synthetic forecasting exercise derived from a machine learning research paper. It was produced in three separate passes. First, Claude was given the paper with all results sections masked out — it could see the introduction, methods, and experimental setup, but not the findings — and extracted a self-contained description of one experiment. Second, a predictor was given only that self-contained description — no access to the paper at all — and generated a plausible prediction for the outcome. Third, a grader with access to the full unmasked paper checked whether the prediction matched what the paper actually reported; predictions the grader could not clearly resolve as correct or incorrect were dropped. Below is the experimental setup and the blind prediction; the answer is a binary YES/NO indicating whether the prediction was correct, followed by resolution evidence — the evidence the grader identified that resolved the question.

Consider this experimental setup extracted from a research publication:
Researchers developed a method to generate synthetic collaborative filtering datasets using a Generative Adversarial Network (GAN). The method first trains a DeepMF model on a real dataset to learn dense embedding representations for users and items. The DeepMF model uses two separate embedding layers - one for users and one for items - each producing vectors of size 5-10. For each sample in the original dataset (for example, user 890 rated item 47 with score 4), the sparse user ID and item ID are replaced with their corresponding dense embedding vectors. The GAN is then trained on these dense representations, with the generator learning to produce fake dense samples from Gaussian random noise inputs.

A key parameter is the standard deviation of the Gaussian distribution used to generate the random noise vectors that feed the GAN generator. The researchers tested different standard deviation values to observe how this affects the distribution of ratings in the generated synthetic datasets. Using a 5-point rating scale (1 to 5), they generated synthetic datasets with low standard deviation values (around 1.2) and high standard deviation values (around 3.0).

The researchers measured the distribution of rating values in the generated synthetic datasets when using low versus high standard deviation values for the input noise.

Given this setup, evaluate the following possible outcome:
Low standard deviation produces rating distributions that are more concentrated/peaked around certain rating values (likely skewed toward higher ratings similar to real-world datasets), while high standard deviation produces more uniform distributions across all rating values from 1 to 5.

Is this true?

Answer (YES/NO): NO